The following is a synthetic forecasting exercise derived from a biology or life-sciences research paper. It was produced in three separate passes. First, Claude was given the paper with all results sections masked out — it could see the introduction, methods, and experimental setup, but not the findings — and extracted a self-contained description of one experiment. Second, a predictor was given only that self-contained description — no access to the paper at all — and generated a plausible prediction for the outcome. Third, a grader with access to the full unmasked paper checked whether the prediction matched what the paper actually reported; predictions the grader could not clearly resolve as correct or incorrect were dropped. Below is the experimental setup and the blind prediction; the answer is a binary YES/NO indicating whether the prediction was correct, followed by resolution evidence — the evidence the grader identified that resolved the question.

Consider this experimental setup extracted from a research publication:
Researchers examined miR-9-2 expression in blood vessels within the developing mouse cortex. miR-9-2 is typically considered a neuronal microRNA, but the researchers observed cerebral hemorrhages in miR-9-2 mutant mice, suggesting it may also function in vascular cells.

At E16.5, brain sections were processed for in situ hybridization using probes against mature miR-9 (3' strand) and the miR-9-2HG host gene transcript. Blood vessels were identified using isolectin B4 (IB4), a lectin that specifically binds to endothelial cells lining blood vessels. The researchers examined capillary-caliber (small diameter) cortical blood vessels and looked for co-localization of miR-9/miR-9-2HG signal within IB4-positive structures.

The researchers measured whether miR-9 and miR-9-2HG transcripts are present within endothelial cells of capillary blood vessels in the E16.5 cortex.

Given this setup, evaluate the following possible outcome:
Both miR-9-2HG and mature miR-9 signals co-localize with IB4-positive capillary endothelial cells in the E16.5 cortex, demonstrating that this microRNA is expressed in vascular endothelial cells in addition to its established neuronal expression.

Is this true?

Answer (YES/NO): YES